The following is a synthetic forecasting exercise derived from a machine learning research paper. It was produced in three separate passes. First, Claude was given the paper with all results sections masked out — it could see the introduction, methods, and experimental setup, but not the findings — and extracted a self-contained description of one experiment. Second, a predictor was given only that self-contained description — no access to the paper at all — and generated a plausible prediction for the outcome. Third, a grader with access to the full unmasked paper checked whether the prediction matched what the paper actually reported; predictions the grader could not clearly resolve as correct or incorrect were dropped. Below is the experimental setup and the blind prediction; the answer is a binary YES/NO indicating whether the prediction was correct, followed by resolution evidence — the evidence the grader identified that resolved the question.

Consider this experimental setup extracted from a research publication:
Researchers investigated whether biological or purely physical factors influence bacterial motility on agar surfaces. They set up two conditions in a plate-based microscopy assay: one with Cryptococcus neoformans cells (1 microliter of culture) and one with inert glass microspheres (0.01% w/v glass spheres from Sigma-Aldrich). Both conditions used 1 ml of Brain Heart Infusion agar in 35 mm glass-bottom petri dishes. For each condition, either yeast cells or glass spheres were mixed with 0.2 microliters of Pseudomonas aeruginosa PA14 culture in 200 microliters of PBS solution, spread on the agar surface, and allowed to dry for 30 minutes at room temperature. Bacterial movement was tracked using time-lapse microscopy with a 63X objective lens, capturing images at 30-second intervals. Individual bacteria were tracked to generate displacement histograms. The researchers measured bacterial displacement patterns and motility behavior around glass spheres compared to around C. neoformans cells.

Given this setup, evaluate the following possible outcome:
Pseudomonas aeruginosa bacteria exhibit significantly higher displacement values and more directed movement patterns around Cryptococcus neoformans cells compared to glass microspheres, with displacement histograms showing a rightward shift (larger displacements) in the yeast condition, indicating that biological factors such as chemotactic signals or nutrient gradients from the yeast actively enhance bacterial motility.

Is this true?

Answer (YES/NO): NO